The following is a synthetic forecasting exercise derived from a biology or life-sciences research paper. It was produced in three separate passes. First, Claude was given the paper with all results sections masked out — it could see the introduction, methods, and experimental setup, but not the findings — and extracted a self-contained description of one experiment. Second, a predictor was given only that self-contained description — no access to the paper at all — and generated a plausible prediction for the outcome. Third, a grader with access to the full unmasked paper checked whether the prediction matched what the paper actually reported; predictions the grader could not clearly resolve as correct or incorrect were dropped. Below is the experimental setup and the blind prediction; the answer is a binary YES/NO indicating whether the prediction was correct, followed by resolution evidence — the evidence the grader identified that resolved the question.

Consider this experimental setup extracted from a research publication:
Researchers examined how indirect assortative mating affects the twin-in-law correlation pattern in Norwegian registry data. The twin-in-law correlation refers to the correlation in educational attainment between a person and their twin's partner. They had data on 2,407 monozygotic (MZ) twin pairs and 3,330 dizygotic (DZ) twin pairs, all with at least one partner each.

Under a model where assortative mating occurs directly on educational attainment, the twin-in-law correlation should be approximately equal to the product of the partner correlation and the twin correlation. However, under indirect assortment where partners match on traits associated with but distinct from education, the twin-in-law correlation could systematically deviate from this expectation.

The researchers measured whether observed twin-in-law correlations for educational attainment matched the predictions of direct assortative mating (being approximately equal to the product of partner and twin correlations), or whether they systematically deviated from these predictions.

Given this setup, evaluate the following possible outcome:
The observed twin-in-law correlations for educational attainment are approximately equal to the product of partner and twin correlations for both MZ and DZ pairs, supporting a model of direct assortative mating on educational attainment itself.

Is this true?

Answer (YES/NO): NO